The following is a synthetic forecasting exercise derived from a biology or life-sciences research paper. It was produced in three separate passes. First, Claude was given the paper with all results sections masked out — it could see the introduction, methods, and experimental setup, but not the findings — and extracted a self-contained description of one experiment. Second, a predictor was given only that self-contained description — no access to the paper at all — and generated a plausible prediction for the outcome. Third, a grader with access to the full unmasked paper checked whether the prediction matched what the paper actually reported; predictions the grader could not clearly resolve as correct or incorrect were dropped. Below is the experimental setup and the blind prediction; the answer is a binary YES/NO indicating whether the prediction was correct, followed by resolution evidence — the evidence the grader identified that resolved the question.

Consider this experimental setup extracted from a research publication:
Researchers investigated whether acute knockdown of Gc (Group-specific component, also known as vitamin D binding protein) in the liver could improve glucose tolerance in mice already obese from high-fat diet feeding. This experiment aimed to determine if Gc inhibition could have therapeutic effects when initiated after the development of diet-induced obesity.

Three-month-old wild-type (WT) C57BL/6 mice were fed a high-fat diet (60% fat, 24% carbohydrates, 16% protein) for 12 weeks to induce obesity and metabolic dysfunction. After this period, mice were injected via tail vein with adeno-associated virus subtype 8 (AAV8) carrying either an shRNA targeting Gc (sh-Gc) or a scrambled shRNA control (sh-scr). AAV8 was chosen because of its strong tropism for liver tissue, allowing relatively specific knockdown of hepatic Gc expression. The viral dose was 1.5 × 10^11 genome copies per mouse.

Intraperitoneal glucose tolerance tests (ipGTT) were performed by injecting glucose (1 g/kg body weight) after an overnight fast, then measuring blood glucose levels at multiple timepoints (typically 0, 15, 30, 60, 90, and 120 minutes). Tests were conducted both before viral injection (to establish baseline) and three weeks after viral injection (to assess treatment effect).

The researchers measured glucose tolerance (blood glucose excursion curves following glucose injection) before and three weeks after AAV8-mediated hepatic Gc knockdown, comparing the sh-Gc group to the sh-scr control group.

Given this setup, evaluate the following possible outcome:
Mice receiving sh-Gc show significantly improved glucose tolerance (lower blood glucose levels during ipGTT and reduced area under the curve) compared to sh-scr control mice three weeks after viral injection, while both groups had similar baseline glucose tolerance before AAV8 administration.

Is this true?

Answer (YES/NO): YES